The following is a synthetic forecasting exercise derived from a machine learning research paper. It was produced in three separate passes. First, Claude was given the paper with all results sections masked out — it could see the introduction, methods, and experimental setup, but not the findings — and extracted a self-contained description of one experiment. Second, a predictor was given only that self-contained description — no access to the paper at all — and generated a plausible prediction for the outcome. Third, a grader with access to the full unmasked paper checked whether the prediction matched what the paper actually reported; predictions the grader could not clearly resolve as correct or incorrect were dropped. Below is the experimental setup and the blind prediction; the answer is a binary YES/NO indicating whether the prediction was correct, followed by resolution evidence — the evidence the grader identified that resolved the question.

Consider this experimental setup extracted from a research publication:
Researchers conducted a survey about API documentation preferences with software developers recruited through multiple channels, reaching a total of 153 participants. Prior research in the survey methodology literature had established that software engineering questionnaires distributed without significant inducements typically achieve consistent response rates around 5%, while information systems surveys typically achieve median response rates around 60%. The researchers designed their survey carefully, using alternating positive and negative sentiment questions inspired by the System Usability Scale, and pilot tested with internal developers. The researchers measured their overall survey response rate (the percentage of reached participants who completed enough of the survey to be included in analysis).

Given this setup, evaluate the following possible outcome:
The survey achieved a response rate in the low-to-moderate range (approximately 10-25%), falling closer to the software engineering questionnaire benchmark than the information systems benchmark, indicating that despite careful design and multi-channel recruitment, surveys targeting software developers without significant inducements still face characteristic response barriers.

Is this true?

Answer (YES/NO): NO